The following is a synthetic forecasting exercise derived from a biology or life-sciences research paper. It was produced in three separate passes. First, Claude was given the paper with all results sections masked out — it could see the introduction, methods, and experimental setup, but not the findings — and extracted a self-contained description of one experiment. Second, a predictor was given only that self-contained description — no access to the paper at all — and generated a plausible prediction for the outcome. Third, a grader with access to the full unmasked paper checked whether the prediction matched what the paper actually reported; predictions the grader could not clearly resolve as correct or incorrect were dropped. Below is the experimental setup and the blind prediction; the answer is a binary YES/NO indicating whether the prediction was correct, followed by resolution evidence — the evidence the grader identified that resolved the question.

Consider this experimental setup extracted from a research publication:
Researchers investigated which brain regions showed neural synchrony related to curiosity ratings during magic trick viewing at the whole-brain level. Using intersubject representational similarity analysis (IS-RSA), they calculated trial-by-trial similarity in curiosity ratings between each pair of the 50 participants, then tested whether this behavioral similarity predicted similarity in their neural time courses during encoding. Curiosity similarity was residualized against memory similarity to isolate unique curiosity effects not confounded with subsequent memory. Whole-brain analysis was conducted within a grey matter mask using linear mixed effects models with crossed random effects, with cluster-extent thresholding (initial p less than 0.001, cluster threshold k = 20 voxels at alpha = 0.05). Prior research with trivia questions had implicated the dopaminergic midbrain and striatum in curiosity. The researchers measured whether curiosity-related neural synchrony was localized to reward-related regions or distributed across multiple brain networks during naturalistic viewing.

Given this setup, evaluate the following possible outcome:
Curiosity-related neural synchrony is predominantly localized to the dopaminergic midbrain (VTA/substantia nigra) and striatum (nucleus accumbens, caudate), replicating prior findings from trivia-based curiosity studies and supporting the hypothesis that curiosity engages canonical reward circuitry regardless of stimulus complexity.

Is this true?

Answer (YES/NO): NO